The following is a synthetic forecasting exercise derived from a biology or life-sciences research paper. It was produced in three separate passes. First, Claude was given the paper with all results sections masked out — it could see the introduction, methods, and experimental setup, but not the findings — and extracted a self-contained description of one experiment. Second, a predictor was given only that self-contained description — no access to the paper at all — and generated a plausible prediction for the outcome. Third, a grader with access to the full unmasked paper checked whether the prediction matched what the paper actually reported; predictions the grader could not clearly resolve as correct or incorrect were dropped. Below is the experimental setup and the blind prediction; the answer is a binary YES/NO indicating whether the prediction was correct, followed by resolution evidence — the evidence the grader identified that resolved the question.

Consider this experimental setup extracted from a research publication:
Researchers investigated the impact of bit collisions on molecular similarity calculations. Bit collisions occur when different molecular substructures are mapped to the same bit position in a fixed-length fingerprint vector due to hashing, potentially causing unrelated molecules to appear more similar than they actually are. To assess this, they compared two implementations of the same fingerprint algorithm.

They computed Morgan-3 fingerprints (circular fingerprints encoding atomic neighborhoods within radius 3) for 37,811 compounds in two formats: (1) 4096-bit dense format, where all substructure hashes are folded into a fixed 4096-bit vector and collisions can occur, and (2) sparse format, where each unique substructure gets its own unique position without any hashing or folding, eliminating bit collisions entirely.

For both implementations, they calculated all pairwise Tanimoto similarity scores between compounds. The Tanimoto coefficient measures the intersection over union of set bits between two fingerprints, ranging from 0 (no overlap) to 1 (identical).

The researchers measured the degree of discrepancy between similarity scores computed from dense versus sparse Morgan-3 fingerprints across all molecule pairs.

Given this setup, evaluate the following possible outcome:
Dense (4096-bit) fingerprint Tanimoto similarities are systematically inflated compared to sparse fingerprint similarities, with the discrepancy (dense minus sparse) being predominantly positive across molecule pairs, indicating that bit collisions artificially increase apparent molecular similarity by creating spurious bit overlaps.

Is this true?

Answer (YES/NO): NO